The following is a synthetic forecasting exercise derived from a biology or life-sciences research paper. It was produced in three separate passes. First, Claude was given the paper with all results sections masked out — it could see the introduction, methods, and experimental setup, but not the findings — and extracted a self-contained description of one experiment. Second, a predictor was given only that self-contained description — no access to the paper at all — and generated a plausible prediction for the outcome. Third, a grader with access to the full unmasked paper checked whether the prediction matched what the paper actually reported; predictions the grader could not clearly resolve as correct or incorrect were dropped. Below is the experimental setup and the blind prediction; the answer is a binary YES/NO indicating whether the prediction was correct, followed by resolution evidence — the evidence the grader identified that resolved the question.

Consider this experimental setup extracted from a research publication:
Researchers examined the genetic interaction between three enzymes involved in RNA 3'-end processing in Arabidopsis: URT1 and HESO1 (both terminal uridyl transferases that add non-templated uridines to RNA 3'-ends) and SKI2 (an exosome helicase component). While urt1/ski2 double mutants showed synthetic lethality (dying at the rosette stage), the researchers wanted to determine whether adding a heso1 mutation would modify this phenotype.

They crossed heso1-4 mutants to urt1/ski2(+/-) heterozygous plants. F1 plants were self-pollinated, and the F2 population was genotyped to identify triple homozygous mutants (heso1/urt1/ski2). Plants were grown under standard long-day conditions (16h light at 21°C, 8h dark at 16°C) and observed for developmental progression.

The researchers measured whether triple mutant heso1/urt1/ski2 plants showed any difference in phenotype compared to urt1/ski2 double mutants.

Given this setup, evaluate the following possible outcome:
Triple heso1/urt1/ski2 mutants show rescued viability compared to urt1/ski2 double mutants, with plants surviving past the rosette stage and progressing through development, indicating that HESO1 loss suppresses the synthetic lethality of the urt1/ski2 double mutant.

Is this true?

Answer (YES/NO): NO